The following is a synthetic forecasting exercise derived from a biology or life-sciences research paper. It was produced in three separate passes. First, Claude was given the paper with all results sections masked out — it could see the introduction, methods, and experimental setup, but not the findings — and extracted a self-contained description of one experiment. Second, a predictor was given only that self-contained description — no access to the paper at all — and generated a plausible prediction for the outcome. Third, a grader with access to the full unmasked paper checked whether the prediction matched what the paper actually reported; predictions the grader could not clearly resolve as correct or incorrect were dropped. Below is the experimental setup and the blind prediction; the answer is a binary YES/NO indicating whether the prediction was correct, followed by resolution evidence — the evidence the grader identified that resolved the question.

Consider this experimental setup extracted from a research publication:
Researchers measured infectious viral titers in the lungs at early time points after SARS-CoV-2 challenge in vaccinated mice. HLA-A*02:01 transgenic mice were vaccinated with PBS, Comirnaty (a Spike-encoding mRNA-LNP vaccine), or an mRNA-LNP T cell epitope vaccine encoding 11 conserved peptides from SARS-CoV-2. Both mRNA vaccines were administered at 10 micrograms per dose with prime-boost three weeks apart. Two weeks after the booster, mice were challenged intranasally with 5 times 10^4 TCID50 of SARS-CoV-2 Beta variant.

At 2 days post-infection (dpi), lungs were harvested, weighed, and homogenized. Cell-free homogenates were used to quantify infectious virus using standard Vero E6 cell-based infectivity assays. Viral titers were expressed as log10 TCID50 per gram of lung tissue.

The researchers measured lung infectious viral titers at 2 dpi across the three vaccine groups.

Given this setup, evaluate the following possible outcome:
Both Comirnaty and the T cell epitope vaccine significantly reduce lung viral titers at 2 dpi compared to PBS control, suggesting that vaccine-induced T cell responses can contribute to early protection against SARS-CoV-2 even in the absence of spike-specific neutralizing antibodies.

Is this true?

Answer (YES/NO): YES